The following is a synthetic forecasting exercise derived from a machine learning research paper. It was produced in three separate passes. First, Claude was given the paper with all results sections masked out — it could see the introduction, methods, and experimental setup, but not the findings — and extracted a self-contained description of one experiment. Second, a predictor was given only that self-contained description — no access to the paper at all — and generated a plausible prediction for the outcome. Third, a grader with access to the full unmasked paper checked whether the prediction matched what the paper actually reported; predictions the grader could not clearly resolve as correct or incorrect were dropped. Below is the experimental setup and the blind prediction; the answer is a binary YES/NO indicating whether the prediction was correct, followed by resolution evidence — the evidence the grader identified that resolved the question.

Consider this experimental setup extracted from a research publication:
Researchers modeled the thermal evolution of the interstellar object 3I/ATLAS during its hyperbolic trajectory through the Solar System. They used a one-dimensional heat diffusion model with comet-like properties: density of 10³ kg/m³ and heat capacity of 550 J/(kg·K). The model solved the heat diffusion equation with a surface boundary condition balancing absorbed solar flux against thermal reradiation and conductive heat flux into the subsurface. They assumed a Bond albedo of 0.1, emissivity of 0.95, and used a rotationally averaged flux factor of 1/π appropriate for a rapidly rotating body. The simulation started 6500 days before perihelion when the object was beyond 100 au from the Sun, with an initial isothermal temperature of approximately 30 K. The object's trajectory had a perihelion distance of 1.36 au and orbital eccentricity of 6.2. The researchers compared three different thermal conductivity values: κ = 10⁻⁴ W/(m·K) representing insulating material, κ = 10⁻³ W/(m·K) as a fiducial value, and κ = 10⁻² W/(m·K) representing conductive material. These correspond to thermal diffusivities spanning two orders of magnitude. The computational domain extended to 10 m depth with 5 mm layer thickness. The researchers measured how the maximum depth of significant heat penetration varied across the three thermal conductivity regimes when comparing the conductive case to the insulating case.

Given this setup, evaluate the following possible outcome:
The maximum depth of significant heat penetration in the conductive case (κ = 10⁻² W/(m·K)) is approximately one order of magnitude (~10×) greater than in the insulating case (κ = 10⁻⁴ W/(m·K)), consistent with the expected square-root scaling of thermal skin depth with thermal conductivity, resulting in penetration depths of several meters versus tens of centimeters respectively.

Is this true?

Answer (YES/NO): NO